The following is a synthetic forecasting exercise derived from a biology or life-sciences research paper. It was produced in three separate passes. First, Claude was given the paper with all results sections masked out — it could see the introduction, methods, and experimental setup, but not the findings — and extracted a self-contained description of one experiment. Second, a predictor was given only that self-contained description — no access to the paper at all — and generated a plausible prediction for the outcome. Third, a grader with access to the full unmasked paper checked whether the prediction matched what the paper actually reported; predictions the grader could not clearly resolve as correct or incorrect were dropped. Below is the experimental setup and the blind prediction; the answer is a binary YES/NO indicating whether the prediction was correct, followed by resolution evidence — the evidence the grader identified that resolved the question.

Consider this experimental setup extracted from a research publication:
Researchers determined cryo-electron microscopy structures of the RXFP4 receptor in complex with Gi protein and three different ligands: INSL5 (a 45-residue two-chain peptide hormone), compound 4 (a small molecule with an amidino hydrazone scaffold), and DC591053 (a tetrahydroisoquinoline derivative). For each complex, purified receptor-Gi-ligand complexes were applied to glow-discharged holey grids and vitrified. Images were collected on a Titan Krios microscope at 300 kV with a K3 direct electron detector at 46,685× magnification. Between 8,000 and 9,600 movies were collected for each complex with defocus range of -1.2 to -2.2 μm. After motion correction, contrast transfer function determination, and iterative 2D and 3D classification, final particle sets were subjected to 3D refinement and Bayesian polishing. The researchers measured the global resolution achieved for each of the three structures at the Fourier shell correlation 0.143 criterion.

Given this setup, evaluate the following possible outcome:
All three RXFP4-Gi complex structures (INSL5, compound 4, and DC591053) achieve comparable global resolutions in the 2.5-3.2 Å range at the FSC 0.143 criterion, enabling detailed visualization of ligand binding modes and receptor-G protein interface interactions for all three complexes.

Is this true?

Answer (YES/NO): YES